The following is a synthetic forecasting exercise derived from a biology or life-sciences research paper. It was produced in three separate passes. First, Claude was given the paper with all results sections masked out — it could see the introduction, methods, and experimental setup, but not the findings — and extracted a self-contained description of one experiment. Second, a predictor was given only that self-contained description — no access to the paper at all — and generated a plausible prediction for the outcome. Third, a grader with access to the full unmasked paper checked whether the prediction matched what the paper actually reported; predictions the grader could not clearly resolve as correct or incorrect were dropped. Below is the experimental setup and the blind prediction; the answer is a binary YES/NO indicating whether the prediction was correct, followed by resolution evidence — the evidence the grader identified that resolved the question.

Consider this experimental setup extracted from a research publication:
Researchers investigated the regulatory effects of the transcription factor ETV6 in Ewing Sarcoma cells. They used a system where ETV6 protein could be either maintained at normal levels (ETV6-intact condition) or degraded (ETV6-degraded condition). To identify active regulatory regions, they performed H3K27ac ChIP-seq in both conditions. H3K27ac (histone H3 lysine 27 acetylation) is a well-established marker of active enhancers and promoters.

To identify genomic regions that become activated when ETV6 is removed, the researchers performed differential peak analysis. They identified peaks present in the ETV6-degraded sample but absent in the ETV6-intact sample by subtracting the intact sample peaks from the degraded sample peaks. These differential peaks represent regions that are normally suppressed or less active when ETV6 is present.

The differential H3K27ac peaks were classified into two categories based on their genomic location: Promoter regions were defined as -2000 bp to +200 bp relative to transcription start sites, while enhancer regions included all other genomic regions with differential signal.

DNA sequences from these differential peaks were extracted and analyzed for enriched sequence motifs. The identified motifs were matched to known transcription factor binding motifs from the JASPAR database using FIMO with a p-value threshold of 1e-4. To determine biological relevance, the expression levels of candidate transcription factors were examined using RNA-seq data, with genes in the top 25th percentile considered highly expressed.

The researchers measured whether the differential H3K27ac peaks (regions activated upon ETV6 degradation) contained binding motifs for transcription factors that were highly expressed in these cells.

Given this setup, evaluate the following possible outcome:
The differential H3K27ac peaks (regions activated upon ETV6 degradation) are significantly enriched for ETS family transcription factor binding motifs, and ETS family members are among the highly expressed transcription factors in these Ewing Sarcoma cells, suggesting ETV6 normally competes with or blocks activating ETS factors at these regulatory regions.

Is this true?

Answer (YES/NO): YES